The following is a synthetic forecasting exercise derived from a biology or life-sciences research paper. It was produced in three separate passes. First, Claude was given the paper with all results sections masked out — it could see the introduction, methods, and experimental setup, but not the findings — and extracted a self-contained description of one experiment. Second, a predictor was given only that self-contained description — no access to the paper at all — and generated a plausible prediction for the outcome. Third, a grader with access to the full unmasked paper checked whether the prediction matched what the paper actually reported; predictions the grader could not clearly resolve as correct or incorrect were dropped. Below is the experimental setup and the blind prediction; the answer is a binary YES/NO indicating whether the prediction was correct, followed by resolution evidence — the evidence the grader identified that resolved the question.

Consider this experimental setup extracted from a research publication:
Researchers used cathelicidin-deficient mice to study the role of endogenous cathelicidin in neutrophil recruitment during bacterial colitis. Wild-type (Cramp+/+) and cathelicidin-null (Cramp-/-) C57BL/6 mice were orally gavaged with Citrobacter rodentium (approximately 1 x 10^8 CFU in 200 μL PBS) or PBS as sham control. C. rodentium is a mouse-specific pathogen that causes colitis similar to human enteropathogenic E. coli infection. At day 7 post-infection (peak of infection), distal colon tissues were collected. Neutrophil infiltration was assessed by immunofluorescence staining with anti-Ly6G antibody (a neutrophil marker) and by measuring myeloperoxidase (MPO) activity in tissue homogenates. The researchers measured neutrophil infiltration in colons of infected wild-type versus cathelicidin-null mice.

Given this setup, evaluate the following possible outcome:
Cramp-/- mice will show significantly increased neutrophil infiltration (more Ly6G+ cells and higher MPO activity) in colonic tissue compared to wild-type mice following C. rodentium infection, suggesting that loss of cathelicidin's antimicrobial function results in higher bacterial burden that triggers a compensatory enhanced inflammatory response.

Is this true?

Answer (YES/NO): NO